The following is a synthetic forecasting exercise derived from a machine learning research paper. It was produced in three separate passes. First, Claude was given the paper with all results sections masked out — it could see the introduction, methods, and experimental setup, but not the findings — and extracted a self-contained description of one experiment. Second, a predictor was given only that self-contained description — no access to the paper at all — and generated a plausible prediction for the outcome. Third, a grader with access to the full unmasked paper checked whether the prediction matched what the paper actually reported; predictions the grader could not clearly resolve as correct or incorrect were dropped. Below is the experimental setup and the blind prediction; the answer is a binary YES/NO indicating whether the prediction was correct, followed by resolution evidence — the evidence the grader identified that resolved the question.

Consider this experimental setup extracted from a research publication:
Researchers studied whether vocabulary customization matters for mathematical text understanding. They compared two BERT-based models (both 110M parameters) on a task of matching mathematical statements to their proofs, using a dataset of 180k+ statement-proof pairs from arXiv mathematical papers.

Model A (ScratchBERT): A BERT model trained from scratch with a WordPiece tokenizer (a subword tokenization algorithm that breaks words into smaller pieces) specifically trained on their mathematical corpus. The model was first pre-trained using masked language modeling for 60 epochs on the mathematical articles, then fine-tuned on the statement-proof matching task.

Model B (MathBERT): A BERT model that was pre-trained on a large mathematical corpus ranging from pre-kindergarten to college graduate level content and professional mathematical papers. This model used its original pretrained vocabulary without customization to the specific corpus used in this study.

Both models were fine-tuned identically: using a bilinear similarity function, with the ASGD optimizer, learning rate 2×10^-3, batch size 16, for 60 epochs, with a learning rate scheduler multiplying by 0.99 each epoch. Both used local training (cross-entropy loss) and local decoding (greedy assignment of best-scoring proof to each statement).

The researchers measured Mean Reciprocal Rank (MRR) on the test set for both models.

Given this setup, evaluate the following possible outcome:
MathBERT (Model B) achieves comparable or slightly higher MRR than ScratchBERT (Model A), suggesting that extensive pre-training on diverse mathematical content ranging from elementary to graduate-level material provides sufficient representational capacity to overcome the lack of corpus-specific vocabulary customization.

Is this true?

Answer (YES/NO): NO